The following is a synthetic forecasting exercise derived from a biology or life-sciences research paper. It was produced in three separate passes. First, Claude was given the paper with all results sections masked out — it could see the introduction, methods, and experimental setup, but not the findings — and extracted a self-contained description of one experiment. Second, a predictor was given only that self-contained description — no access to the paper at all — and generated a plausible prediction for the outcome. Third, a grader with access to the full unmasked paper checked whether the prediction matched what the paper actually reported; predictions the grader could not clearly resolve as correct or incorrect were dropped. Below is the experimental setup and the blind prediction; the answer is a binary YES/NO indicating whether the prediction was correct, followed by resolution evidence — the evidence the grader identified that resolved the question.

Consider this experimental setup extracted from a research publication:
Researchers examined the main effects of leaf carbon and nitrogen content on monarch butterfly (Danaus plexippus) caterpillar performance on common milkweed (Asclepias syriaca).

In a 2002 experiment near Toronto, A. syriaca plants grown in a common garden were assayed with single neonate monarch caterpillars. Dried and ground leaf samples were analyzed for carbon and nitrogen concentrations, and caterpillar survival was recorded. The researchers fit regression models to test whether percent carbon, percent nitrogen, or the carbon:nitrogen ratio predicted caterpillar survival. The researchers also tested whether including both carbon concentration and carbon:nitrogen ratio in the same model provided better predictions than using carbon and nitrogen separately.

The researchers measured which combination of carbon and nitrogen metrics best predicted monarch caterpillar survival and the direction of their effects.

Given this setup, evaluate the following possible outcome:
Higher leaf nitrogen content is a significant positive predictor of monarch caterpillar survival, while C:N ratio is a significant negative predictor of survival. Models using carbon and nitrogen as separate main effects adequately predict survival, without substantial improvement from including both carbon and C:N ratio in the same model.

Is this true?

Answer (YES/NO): NO